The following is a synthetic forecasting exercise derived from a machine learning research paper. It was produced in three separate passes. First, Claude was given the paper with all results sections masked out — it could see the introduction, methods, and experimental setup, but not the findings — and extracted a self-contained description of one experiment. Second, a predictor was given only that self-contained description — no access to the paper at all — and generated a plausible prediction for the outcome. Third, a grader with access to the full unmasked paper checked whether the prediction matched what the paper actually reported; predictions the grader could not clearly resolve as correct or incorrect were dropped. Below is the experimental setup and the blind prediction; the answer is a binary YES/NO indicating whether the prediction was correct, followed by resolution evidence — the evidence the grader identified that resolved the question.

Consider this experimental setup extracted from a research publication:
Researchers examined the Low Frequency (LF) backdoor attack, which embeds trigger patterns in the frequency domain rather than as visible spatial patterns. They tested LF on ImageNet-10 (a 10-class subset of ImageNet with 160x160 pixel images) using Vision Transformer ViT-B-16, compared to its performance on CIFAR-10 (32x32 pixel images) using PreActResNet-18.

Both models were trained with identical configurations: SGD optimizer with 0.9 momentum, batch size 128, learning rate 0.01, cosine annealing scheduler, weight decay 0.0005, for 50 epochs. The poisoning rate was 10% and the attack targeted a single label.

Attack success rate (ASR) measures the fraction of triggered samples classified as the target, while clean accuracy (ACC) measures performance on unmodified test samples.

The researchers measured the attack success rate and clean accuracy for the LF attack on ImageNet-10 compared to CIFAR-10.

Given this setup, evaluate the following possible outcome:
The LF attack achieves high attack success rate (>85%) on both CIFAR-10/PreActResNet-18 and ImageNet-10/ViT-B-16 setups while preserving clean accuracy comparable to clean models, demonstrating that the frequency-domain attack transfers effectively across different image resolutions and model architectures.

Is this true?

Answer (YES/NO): NO